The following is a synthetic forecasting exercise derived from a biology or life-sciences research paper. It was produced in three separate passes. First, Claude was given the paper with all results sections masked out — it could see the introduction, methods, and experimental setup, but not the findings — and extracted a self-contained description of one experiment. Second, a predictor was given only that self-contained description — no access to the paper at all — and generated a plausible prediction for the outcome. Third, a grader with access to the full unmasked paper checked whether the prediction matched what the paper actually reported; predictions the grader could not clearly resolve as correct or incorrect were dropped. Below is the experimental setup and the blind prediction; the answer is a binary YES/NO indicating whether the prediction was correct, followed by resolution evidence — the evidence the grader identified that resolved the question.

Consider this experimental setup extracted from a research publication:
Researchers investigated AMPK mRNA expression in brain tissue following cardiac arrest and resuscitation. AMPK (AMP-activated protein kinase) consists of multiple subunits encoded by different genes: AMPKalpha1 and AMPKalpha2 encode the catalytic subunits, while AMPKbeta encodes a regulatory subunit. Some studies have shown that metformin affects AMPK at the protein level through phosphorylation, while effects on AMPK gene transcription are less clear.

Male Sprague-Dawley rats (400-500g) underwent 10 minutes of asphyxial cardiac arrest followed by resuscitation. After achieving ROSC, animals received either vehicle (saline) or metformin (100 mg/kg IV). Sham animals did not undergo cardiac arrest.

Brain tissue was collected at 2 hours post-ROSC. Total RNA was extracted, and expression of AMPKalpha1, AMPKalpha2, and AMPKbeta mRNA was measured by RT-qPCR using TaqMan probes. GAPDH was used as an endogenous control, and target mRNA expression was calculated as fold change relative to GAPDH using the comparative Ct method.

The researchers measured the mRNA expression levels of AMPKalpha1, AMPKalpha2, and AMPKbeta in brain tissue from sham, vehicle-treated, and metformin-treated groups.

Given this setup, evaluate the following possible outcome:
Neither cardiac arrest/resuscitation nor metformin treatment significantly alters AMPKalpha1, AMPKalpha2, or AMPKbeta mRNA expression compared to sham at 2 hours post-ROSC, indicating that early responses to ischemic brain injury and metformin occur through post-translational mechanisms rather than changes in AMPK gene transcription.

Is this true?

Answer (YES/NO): YES